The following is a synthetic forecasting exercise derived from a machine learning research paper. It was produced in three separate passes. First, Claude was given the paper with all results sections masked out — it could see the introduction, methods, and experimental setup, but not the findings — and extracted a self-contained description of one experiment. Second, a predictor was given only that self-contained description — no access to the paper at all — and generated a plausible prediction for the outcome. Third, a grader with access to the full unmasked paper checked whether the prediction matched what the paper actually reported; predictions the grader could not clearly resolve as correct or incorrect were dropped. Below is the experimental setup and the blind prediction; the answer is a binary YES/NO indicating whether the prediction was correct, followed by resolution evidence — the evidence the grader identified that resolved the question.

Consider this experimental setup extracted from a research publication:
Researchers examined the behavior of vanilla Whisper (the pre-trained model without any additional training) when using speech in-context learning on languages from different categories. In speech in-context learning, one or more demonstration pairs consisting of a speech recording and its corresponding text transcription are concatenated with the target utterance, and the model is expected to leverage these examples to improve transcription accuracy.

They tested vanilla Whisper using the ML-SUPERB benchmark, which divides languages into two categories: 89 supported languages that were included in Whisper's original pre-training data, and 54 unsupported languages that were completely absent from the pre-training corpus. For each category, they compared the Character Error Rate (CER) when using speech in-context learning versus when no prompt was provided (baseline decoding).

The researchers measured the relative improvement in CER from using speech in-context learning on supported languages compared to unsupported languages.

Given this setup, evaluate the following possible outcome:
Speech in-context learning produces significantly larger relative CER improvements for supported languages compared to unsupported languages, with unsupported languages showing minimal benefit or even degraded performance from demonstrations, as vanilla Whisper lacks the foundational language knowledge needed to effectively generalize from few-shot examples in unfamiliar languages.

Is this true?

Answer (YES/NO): NO